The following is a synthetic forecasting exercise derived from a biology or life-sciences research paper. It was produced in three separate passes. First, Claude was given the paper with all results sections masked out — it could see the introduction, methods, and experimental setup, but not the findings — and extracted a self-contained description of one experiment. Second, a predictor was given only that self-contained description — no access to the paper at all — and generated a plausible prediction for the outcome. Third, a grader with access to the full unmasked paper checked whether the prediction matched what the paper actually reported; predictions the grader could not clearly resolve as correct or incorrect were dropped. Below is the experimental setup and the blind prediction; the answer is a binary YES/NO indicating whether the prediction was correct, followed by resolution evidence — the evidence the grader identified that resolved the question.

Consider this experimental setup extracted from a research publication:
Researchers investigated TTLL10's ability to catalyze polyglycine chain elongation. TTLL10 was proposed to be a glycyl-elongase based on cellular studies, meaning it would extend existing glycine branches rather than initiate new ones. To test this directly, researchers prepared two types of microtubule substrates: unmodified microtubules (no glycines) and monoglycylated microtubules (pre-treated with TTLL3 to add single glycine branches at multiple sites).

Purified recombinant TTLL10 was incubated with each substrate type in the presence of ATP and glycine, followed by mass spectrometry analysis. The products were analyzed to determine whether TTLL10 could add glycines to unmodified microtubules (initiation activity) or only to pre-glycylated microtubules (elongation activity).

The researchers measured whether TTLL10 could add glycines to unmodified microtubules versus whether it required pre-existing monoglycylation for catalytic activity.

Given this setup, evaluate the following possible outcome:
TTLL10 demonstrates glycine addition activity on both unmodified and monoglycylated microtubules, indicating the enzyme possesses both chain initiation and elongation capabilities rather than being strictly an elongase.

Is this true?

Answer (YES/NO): NO